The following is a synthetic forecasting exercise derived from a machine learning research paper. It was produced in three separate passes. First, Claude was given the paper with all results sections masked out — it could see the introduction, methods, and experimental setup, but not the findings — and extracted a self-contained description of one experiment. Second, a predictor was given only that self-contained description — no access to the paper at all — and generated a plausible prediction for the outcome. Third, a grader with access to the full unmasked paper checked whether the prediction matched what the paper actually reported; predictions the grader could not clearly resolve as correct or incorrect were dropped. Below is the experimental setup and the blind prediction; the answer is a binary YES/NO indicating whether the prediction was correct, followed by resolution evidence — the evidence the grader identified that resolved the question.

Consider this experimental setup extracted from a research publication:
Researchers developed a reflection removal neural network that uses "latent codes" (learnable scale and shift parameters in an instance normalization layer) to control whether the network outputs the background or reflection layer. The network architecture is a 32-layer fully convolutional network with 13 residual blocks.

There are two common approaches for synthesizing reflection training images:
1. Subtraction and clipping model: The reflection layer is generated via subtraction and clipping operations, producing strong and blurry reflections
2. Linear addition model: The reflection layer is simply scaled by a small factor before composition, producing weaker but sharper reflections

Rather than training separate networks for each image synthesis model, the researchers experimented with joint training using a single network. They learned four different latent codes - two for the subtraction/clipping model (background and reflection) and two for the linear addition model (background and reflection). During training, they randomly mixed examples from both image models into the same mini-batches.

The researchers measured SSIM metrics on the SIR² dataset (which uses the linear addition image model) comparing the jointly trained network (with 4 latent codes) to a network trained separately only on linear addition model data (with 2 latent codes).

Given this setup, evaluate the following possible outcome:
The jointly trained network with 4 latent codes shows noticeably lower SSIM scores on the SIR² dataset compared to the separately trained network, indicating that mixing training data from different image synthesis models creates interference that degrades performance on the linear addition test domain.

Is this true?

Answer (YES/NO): YES